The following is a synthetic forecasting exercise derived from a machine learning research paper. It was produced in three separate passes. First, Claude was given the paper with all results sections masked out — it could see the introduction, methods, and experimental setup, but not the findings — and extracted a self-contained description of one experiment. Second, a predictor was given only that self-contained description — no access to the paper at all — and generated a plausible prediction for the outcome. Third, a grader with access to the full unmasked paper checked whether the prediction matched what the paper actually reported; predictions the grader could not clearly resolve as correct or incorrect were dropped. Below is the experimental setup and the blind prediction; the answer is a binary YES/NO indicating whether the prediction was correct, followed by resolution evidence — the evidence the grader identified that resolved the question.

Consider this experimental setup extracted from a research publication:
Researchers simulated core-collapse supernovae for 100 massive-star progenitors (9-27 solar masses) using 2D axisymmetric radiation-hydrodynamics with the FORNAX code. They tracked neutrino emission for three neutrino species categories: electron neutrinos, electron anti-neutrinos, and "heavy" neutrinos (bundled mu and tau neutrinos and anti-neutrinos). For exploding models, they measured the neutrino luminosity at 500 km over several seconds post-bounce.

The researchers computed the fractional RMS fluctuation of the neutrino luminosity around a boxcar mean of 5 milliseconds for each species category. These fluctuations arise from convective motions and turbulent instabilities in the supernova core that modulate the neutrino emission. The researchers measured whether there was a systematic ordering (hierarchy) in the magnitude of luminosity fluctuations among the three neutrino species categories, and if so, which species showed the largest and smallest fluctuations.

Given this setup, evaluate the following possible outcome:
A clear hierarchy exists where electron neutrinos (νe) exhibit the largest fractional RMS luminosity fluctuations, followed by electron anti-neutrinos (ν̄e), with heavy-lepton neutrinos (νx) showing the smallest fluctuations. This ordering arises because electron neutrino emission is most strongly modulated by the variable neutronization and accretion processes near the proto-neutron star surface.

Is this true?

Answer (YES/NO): YES